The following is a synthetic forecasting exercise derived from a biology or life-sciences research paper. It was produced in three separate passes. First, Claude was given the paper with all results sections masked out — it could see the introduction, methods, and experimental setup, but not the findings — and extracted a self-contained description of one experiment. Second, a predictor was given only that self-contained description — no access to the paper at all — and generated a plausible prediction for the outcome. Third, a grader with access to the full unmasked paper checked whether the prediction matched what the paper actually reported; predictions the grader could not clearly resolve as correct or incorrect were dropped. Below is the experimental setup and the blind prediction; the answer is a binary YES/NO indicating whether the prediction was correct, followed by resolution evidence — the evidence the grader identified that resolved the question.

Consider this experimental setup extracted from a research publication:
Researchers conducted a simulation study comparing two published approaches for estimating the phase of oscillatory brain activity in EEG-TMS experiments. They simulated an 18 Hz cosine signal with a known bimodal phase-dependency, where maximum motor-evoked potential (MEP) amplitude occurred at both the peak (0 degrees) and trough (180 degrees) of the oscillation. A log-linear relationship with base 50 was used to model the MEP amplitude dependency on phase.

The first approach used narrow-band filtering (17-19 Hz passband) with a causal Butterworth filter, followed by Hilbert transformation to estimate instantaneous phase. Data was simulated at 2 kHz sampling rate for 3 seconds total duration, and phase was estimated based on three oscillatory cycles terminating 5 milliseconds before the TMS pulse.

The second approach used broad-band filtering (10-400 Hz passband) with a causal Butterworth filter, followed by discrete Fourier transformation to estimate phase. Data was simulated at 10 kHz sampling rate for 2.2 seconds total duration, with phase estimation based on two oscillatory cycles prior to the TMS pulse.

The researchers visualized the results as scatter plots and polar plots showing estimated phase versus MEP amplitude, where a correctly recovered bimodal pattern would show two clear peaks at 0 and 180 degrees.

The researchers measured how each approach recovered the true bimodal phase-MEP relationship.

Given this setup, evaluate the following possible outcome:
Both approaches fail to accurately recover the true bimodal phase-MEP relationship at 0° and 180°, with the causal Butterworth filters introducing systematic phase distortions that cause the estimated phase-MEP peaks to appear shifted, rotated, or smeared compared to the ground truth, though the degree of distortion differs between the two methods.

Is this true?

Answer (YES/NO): NO